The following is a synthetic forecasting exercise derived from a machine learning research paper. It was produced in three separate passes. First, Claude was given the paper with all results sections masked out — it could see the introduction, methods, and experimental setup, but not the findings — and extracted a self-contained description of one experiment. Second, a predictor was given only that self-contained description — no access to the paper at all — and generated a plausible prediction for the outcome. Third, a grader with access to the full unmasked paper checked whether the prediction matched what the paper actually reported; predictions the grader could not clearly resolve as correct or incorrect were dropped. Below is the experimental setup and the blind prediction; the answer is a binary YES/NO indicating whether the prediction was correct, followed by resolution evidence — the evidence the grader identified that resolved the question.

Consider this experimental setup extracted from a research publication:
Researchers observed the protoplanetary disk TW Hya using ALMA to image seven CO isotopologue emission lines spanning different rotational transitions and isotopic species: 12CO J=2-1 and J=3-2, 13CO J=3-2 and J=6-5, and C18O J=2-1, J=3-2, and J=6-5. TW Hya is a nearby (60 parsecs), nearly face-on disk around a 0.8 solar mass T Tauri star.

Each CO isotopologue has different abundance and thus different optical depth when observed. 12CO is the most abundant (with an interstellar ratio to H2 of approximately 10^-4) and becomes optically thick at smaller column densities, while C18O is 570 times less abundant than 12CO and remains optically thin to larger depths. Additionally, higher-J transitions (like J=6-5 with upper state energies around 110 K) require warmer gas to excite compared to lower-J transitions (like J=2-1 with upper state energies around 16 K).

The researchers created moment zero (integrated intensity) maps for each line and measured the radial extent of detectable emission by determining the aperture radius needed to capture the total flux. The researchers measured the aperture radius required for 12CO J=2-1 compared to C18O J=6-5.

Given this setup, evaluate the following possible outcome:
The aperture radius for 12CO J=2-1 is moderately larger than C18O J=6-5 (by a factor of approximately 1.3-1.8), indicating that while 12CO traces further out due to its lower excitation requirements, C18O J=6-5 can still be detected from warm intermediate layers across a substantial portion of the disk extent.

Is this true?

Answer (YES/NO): NO